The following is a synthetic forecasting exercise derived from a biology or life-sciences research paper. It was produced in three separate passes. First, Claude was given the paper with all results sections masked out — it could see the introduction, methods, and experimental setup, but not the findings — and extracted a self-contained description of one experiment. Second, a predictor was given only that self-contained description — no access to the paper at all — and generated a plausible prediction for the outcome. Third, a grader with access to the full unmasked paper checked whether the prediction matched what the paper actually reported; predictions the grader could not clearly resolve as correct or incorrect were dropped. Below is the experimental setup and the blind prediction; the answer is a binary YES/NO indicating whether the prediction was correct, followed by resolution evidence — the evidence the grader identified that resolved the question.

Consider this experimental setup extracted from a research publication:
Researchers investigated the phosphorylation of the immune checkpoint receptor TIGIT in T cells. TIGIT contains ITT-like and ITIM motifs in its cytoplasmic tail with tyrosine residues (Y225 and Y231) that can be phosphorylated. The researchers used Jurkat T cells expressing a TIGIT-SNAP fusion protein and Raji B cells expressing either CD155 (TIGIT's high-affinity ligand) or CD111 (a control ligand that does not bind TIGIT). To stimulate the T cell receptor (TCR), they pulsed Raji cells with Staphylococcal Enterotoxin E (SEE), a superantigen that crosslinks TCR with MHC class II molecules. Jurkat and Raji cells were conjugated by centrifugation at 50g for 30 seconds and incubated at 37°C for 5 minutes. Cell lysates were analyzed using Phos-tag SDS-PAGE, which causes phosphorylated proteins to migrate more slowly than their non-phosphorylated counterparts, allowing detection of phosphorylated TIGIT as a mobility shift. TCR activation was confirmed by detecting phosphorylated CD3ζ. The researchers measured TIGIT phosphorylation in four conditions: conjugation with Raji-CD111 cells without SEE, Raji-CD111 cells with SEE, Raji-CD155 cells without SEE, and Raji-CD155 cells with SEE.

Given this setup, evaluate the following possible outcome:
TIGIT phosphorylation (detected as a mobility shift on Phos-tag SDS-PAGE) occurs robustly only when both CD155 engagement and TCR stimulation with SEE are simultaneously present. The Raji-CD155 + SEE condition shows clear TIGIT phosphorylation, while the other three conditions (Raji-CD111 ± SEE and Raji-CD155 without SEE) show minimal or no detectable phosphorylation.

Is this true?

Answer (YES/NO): YES